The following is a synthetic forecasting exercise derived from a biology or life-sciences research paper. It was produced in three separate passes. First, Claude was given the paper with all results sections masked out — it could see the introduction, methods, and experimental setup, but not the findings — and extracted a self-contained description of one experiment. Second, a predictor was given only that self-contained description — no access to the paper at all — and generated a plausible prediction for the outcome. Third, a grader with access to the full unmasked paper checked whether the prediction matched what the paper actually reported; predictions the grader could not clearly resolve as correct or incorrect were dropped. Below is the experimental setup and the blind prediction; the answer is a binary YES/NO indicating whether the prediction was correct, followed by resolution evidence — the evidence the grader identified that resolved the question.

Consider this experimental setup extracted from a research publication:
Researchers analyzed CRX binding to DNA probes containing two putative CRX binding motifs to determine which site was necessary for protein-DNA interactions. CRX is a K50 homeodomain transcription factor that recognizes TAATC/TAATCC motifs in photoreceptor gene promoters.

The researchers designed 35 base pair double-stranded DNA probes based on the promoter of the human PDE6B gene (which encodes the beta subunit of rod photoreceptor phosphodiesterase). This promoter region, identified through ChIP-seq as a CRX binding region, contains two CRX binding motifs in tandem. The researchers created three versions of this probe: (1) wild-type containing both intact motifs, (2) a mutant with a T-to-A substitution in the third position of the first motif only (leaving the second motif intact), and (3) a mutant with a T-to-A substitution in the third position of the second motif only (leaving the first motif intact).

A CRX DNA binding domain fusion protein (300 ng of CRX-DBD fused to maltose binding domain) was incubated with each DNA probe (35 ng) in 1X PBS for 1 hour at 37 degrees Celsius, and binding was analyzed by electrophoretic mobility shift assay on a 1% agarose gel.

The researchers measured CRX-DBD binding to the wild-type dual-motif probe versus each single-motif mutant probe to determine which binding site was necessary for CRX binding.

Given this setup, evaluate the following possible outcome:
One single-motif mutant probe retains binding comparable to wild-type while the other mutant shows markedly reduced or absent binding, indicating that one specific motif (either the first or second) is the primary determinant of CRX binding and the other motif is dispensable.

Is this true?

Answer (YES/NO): YES